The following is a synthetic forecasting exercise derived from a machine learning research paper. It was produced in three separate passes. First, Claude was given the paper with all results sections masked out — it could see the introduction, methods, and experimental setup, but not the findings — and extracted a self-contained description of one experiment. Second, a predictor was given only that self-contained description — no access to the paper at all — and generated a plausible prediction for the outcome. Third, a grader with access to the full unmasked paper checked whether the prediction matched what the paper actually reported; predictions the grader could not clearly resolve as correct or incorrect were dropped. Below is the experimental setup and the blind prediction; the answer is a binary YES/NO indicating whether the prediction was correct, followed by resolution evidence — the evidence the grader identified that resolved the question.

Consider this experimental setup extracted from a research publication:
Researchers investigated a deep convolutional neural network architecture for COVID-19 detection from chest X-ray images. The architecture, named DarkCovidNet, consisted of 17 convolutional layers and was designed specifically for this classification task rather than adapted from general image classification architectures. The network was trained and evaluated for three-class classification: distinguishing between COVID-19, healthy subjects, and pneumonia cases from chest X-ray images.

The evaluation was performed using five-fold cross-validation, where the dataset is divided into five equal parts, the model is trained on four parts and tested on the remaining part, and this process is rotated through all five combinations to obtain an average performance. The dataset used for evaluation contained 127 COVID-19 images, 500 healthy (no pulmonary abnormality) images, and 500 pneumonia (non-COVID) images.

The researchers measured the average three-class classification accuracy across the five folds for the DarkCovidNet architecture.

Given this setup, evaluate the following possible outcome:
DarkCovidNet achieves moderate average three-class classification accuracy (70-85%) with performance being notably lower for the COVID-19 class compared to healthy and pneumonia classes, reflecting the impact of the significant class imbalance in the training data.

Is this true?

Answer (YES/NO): NO